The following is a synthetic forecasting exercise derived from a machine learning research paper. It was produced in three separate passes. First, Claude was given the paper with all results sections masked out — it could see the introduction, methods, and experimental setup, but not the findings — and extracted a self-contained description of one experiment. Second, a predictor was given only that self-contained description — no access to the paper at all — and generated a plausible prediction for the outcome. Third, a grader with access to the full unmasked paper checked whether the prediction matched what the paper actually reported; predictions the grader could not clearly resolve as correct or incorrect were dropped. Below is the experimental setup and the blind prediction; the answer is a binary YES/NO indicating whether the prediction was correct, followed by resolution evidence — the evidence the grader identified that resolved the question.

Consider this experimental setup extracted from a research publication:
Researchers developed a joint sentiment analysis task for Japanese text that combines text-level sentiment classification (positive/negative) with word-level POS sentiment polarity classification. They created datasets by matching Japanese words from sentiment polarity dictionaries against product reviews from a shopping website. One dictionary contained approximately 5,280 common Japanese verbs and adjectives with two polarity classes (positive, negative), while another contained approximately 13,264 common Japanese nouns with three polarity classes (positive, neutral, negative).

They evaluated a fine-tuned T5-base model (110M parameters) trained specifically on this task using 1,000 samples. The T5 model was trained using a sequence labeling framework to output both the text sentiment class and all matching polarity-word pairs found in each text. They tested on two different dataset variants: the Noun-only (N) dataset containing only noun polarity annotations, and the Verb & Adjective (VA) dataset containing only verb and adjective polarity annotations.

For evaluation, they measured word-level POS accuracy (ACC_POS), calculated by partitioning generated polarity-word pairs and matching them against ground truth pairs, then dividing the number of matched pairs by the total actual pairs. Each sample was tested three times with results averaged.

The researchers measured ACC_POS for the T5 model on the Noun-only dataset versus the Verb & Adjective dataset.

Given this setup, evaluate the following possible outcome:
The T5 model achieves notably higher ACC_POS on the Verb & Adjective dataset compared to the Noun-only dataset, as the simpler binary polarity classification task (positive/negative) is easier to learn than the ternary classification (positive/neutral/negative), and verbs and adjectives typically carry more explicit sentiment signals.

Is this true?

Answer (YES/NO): YES